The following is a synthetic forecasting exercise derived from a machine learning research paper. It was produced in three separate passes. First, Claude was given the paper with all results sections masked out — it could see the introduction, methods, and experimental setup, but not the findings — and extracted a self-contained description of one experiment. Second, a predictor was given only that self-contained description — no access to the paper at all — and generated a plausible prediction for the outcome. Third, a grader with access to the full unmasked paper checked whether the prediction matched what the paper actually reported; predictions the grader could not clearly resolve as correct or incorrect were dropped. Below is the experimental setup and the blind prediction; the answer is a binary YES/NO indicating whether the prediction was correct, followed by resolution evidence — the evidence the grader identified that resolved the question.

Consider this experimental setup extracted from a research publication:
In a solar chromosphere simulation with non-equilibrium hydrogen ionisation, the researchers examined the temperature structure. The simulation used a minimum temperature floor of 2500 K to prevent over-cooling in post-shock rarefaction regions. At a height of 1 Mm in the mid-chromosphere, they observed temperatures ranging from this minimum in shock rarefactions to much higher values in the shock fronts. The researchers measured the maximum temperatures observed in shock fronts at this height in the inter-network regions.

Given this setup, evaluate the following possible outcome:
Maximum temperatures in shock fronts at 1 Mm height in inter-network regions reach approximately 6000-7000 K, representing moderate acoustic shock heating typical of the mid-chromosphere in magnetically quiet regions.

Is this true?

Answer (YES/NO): NO